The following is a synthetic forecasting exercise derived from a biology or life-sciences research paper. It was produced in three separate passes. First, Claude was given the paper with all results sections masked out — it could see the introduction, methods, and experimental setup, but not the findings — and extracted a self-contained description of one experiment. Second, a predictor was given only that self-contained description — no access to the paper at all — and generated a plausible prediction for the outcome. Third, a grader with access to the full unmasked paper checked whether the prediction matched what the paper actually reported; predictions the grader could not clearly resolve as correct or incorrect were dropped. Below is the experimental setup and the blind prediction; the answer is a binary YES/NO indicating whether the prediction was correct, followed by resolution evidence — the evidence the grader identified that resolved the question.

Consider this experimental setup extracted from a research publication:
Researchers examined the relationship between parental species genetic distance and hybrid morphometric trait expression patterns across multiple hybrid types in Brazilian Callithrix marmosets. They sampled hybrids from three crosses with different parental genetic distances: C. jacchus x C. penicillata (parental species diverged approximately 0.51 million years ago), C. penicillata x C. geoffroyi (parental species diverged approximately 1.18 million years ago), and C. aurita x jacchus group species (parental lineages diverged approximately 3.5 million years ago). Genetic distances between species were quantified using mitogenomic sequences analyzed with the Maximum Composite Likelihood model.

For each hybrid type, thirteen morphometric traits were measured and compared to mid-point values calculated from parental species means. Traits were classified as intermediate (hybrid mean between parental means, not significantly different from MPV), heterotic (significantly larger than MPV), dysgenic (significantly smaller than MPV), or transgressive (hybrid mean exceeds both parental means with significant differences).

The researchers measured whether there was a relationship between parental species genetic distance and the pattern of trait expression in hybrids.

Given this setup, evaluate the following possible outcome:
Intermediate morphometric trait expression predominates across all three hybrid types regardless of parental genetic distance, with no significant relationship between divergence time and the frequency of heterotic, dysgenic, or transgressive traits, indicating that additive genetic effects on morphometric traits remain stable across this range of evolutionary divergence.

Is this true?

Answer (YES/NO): NO